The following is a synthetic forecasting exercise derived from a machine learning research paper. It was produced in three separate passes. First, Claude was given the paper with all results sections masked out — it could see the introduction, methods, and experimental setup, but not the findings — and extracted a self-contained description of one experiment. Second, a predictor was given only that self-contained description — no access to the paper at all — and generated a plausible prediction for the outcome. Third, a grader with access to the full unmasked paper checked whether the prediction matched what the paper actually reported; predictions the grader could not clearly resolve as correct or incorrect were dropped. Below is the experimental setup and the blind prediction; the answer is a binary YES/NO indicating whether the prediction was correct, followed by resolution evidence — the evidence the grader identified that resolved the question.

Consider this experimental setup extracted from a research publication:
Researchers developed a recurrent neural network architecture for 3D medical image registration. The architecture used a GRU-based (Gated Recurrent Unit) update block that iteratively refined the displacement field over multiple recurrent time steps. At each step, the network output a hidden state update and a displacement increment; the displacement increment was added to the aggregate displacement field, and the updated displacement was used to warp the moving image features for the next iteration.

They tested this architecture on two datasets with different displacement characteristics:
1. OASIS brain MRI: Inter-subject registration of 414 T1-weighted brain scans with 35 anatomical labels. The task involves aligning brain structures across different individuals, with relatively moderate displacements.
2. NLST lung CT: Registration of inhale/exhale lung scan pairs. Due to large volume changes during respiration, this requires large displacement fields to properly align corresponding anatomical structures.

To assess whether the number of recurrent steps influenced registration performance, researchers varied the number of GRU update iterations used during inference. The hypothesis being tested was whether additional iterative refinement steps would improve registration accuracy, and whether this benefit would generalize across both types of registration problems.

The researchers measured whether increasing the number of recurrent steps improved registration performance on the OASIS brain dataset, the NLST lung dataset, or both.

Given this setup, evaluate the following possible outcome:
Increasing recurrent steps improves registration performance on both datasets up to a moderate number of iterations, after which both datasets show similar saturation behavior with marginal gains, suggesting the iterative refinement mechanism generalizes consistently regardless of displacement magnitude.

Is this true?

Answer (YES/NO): NO